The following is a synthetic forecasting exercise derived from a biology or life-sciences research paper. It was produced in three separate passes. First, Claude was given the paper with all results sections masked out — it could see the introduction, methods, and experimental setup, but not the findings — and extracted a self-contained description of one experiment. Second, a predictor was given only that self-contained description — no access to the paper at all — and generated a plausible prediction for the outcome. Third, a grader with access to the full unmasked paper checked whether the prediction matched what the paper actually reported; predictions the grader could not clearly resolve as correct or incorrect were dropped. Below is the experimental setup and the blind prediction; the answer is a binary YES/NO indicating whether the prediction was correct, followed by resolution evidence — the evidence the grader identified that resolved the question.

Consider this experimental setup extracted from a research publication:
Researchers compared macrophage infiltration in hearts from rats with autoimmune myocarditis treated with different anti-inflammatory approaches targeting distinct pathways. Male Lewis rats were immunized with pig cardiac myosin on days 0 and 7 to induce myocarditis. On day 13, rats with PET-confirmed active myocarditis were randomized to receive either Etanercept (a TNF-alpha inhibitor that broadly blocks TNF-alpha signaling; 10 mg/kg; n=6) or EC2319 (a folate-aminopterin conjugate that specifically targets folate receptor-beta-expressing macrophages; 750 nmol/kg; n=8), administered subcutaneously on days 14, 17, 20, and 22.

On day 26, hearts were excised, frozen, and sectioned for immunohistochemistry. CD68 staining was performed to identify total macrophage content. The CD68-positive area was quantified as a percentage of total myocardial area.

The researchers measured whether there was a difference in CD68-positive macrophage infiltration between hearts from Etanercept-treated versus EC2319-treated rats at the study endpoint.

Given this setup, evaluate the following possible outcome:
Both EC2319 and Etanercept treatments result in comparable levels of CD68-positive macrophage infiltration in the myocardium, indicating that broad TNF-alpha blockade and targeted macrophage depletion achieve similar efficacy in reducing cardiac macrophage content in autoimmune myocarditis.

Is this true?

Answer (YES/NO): NO